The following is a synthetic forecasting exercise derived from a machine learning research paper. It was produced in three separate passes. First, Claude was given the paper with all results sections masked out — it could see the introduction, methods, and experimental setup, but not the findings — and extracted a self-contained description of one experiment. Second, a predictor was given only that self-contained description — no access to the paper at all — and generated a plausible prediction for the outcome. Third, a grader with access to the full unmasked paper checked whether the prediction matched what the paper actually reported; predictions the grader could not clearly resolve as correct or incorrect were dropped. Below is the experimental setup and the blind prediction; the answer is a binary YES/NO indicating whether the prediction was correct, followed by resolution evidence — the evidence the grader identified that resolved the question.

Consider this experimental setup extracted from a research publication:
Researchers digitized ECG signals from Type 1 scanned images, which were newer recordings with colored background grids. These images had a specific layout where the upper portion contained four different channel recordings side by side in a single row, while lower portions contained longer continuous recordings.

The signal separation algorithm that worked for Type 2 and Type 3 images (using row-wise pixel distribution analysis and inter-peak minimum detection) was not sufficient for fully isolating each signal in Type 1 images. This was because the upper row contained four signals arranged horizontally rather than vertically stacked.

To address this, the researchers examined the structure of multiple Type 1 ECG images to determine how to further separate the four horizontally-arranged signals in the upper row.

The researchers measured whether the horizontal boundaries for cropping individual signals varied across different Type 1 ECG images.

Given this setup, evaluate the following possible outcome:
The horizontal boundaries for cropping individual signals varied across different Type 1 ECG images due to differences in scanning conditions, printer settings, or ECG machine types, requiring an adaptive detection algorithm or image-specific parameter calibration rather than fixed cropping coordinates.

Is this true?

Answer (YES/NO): NO